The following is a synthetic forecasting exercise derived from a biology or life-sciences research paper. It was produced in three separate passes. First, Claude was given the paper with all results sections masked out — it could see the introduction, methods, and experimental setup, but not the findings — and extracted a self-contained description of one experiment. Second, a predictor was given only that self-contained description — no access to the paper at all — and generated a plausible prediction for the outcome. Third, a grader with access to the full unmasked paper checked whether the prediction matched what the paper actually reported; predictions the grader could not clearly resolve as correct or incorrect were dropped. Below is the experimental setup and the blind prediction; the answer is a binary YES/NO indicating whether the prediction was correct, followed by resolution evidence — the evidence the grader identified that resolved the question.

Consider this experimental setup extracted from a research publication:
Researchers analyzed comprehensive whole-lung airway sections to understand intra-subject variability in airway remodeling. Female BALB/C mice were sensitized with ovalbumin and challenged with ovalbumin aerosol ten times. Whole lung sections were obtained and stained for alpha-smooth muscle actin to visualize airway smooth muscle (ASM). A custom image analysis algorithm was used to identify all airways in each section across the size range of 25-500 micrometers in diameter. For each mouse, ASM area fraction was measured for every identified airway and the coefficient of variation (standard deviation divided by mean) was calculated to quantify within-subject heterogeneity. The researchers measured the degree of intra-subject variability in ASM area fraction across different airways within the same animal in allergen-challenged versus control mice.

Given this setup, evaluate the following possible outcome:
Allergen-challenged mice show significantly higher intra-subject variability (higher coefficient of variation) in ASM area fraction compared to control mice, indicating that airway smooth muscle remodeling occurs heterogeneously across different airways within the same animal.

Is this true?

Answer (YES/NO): YES